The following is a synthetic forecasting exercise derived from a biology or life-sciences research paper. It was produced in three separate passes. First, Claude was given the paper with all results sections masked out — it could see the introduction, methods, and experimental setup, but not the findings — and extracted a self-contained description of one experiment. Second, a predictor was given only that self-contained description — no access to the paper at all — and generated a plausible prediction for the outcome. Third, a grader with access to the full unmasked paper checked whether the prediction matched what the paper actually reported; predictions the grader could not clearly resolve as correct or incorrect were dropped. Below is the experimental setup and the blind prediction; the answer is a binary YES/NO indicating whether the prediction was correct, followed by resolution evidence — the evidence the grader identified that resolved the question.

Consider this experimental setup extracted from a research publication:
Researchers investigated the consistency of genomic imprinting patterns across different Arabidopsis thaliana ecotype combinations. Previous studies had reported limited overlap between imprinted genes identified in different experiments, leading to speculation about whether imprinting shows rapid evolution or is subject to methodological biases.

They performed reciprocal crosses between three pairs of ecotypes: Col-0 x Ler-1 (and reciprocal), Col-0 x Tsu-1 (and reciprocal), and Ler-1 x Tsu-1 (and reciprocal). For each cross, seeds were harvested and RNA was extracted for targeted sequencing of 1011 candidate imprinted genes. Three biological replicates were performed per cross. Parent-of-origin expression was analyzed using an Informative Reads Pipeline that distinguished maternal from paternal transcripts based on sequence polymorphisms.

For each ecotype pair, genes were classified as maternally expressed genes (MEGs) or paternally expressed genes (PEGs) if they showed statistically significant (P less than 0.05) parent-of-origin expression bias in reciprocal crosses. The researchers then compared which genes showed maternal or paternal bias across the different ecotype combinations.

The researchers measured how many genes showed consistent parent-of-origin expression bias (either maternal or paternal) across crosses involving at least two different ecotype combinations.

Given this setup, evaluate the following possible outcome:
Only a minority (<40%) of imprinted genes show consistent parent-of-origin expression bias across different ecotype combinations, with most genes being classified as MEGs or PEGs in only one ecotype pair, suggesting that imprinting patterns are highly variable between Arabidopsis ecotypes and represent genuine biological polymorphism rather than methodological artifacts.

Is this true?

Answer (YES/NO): NO